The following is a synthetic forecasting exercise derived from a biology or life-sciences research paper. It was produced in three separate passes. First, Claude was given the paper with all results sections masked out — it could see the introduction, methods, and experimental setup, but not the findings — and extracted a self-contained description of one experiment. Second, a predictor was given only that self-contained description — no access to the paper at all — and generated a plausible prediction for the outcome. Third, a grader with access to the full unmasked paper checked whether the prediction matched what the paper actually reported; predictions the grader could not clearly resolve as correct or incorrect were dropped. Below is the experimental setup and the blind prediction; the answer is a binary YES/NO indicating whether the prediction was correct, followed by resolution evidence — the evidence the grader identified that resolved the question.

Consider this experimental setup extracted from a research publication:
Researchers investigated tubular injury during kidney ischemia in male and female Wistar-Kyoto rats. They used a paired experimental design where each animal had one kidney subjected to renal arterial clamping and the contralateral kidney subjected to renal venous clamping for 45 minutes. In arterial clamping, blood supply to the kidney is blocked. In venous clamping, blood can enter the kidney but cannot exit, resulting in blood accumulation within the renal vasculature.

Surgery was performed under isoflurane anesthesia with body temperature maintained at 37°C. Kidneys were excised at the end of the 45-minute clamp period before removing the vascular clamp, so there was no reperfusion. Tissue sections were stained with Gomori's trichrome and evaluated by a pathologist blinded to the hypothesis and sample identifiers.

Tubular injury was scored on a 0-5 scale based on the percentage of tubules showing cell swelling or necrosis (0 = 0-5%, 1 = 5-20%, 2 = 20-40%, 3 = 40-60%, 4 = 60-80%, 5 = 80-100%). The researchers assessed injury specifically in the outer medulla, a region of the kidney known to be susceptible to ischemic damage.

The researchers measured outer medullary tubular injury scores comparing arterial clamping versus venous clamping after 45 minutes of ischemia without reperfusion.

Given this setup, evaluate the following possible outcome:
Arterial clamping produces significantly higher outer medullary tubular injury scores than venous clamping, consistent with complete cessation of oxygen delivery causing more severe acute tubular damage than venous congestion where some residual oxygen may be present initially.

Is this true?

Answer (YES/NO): NO